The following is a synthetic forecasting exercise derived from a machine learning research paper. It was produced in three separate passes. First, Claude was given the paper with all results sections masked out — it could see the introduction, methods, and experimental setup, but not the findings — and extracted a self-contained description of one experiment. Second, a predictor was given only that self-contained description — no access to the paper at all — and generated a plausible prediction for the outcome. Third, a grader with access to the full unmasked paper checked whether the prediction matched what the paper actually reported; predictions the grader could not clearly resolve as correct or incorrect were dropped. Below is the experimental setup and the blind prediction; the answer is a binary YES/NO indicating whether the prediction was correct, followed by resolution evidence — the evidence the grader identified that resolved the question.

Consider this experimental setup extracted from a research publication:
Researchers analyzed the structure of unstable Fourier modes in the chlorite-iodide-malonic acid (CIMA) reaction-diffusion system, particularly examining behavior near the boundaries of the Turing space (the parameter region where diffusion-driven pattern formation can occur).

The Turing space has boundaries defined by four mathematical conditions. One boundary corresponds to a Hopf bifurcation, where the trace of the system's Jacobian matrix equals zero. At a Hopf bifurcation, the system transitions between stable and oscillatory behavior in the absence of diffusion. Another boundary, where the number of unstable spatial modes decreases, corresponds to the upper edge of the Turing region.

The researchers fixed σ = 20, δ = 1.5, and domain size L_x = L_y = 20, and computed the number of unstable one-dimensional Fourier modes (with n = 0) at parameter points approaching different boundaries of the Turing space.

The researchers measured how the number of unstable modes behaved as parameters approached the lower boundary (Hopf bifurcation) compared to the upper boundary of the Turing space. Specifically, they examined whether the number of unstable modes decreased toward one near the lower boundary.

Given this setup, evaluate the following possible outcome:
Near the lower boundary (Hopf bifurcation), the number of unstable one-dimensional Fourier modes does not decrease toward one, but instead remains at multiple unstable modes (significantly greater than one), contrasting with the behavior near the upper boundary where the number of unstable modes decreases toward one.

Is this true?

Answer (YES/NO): YES